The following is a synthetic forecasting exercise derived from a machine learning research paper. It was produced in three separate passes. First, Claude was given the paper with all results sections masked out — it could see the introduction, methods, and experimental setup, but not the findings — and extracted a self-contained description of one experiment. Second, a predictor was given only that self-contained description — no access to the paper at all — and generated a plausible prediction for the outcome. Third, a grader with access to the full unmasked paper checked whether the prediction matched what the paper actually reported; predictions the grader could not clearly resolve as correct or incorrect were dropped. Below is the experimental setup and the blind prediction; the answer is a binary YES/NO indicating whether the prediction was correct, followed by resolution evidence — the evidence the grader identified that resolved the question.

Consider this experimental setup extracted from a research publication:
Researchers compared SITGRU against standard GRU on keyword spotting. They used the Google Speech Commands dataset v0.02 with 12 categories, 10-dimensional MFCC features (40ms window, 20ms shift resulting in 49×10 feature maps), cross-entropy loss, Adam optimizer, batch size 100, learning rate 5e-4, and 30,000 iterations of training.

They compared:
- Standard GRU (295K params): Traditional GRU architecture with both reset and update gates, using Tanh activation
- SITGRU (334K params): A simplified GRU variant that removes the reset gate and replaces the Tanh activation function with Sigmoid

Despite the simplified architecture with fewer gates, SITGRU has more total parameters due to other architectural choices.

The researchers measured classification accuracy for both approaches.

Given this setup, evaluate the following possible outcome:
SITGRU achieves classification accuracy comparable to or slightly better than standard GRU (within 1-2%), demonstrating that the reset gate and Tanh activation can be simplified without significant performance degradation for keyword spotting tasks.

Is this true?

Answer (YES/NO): YES